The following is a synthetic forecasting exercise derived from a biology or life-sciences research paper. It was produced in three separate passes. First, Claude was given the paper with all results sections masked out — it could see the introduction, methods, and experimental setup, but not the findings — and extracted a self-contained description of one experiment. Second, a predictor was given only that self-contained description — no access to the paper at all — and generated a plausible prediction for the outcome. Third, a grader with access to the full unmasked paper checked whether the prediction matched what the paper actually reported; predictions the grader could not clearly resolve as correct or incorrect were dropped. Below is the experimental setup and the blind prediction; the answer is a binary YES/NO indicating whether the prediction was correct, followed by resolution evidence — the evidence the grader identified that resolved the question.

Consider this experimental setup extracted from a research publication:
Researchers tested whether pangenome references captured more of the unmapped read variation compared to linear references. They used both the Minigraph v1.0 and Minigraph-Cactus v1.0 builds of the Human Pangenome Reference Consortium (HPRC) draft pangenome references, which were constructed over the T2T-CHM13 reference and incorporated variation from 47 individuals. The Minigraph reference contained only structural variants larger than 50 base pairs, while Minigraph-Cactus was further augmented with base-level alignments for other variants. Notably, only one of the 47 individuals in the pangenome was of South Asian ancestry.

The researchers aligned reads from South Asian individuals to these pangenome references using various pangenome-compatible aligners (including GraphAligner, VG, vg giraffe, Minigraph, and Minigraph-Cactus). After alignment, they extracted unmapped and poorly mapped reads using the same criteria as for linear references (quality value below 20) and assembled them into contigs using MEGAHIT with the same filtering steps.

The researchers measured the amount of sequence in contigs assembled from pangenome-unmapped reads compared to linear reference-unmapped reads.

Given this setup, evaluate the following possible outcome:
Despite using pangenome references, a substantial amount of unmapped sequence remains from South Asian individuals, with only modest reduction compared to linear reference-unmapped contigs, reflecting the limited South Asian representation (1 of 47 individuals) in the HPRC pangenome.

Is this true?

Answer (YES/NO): YES